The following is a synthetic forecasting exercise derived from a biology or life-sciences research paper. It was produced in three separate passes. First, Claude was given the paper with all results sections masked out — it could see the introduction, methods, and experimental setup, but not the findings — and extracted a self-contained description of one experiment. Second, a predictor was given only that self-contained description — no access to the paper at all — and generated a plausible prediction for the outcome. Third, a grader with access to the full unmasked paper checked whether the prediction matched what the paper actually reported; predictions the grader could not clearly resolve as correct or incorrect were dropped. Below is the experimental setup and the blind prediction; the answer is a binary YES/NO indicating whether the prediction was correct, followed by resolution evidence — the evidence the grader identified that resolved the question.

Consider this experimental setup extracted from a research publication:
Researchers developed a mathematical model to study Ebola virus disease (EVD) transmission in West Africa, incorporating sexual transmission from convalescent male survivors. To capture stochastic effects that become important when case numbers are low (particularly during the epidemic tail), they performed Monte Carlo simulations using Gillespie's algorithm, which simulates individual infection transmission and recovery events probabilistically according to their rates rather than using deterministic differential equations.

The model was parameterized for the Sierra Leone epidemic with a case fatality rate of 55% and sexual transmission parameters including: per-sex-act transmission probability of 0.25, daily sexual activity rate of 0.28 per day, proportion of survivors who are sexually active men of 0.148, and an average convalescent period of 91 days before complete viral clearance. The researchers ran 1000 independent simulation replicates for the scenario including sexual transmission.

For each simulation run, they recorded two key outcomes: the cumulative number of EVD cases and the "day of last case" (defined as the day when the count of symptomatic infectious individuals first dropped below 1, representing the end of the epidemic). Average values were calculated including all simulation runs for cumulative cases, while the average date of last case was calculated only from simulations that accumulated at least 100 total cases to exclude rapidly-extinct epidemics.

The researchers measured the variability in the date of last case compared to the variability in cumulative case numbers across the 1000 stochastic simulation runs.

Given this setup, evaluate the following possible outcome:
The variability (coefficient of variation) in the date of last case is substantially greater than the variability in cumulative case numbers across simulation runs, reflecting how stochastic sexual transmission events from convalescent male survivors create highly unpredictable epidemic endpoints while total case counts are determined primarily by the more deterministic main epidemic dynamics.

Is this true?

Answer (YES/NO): YES